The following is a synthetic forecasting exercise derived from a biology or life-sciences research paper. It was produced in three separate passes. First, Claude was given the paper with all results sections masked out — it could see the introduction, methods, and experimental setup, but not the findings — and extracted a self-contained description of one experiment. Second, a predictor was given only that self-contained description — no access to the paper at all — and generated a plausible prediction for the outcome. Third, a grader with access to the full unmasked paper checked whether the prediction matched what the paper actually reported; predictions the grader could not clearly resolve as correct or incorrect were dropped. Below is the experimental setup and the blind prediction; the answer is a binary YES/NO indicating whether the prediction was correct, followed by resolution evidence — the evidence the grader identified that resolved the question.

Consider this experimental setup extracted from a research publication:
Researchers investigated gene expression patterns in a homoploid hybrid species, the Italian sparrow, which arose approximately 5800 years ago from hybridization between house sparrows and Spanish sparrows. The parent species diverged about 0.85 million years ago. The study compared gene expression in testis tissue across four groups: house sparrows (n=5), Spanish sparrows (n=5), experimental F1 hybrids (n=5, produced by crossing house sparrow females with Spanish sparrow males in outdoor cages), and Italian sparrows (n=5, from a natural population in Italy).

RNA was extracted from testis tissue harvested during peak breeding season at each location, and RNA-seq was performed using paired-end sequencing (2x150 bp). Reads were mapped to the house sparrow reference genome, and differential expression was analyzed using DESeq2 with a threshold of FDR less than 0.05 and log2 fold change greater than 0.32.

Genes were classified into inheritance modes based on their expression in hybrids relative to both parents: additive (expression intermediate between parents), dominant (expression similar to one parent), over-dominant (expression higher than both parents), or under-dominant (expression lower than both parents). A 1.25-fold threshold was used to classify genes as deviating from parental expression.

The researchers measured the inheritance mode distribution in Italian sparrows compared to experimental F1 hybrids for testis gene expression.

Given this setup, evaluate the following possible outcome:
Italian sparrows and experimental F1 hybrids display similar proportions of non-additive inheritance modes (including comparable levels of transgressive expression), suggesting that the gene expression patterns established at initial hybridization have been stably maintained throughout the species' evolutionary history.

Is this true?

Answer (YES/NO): NO